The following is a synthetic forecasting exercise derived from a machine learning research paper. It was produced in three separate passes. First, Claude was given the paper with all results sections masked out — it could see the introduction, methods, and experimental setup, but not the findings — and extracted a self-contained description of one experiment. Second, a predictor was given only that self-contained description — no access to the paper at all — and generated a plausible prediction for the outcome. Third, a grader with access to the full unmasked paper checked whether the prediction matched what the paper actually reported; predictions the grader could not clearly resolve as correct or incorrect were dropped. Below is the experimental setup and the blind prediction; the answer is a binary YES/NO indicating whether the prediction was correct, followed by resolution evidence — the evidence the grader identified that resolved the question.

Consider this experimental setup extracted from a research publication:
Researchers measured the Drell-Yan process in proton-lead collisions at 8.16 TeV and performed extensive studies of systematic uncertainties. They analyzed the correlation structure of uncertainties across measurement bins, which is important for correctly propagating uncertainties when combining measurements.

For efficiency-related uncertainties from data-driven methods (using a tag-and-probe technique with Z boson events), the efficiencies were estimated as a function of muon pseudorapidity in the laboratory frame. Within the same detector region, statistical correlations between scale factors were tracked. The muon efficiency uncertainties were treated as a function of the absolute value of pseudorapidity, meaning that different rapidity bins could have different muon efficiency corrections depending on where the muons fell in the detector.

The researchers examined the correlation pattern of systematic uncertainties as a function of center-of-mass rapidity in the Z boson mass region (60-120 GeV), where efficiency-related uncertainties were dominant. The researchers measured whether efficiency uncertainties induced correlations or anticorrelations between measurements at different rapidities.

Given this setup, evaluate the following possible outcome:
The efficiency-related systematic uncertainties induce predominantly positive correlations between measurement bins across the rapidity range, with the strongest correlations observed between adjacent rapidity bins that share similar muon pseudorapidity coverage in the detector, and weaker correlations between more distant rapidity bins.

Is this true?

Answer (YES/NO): NO